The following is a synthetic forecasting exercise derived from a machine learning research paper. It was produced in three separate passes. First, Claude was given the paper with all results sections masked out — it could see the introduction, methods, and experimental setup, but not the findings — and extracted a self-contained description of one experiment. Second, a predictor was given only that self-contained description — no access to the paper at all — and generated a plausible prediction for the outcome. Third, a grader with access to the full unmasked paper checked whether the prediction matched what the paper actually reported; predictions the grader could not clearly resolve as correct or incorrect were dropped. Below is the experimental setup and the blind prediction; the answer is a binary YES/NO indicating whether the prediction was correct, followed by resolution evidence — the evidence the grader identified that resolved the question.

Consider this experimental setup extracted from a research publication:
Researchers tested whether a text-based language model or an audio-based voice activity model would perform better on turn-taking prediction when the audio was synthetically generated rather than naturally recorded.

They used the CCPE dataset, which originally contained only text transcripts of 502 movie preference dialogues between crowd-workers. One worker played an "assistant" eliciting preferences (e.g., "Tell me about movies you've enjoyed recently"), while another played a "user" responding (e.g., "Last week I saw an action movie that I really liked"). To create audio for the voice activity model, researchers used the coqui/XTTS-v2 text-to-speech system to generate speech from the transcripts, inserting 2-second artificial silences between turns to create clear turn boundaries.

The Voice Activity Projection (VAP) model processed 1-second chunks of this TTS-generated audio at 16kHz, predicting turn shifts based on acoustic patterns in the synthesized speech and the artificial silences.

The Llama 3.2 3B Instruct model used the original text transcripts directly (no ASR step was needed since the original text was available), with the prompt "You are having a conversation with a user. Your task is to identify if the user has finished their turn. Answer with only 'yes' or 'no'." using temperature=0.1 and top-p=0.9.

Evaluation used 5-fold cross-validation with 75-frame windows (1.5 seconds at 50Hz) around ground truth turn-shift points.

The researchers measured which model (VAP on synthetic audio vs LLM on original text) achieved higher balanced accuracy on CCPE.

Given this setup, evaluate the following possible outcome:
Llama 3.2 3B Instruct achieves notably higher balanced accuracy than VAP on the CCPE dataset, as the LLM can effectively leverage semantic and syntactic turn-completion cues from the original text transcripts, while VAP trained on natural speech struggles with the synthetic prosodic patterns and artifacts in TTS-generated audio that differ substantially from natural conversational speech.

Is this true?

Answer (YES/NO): NO